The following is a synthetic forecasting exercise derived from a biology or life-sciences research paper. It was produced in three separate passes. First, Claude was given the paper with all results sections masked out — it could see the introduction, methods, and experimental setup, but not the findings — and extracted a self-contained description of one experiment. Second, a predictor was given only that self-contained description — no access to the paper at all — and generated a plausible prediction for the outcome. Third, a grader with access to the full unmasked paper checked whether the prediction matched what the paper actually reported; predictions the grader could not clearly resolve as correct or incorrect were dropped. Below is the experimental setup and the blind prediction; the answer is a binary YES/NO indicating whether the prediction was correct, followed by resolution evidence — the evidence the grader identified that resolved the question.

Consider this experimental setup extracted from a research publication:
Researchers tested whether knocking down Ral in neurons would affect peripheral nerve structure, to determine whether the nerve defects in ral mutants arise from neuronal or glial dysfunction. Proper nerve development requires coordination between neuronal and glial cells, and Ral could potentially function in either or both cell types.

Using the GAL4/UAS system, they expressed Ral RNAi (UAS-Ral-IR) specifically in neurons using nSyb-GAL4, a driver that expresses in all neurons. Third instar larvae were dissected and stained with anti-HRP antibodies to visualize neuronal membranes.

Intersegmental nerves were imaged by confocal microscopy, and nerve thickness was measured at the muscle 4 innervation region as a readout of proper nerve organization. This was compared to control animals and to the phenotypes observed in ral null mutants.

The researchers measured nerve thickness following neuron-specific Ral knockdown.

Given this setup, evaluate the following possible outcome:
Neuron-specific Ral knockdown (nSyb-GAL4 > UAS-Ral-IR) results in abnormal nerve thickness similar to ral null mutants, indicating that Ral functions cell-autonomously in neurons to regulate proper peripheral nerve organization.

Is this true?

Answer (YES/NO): YES